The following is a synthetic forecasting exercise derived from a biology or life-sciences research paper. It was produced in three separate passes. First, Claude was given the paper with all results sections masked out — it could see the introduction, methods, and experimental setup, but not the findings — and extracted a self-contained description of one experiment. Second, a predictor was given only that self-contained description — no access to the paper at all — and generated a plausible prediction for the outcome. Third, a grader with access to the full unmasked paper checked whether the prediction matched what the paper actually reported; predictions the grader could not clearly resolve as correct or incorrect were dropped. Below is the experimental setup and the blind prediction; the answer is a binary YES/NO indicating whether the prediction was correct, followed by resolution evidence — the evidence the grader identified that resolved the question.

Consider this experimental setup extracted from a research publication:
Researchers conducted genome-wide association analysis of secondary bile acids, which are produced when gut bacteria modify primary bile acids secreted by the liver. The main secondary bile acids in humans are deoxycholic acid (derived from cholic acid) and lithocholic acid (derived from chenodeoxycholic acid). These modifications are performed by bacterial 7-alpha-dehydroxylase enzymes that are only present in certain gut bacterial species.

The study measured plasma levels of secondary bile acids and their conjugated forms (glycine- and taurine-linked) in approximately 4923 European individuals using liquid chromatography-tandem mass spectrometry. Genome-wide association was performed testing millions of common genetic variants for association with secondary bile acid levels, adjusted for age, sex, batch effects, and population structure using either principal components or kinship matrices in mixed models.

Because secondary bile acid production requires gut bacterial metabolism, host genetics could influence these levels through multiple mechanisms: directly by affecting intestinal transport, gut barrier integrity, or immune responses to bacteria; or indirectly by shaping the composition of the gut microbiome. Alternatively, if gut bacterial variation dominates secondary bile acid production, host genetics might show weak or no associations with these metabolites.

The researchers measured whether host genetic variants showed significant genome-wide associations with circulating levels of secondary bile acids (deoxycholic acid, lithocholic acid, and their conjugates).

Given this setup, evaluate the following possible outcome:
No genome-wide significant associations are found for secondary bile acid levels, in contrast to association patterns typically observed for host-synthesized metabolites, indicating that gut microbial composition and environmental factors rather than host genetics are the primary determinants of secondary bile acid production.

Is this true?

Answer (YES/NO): NO